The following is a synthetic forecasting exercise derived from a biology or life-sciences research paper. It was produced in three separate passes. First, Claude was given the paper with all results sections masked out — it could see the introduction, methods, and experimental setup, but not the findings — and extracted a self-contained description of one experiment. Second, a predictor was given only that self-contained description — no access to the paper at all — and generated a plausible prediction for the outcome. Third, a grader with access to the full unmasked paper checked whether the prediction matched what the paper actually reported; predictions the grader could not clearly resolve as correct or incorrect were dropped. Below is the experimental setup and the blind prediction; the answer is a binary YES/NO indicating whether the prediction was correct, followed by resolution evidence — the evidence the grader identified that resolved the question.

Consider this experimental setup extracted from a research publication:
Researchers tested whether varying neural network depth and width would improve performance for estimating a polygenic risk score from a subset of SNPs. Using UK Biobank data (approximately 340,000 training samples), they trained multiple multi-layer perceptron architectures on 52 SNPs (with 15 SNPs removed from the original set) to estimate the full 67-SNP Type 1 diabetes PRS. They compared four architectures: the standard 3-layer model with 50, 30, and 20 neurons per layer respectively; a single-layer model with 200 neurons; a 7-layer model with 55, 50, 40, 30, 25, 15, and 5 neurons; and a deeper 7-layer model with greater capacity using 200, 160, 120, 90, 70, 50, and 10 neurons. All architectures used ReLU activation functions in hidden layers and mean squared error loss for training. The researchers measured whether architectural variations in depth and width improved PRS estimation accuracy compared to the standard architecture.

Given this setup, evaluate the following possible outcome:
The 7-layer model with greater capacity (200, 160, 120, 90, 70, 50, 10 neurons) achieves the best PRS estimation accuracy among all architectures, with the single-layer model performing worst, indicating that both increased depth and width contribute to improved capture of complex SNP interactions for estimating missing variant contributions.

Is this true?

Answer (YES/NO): NO